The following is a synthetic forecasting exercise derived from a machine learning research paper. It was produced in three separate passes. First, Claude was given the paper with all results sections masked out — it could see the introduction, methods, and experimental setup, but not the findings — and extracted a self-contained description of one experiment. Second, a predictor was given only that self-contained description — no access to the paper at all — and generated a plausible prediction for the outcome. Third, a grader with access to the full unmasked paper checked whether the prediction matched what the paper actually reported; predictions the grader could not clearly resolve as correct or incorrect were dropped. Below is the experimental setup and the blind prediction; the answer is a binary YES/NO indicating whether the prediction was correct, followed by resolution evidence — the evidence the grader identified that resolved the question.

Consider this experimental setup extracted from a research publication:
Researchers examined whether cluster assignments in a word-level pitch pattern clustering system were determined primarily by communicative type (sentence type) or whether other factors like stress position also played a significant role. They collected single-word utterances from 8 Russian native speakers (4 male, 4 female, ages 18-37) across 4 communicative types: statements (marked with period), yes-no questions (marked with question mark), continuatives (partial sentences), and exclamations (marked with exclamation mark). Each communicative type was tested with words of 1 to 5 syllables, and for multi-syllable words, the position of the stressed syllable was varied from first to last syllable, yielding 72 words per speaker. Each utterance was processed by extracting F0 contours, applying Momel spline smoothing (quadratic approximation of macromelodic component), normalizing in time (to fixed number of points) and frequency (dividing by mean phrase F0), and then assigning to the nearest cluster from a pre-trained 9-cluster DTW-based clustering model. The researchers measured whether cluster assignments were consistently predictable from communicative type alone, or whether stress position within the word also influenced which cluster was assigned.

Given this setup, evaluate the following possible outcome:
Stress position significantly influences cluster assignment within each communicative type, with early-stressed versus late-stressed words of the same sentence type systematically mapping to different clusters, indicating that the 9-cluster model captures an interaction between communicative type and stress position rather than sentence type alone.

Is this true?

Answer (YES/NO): NO